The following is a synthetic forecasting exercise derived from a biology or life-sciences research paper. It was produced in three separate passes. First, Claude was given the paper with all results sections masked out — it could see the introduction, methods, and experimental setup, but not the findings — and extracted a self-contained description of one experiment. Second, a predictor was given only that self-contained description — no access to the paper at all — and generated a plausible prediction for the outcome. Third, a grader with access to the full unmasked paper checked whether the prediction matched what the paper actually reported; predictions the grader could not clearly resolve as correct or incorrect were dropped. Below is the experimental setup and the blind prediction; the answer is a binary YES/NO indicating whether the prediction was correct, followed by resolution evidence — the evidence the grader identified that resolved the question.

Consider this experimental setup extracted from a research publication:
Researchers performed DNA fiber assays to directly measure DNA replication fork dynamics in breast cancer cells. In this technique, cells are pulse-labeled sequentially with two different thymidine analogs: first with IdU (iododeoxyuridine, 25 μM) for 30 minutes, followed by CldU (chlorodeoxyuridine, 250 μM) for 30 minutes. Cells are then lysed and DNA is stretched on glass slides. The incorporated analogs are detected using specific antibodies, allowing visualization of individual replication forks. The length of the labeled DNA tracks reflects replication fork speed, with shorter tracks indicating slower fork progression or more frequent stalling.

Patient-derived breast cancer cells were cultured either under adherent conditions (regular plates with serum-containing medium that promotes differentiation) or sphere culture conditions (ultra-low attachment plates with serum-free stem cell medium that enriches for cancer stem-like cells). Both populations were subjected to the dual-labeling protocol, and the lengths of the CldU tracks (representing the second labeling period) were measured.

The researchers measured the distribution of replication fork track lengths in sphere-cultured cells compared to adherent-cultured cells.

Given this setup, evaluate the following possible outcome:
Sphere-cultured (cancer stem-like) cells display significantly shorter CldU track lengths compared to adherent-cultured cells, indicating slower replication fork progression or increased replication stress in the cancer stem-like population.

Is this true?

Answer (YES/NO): NO